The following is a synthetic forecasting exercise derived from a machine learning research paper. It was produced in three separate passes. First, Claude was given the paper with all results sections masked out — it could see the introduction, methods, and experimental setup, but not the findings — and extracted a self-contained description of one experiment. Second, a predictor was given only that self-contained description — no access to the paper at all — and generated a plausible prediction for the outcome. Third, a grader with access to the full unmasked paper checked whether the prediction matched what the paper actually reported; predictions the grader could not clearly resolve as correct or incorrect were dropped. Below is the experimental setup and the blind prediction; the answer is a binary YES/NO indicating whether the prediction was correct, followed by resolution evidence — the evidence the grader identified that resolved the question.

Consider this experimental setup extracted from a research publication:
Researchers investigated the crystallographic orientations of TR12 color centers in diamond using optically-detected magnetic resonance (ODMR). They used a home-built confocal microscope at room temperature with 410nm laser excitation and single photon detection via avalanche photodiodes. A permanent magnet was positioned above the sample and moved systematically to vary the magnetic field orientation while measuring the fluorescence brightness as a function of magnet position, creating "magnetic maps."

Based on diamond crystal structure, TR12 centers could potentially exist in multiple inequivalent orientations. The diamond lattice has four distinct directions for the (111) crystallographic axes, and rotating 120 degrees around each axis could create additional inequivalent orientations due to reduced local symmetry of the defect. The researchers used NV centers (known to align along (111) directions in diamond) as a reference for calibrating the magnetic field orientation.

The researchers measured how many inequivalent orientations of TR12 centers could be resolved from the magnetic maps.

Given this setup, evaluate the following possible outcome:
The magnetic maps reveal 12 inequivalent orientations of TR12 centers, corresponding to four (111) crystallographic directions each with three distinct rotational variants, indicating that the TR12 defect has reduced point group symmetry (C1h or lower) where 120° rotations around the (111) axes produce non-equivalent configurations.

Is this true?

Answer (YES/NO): YES